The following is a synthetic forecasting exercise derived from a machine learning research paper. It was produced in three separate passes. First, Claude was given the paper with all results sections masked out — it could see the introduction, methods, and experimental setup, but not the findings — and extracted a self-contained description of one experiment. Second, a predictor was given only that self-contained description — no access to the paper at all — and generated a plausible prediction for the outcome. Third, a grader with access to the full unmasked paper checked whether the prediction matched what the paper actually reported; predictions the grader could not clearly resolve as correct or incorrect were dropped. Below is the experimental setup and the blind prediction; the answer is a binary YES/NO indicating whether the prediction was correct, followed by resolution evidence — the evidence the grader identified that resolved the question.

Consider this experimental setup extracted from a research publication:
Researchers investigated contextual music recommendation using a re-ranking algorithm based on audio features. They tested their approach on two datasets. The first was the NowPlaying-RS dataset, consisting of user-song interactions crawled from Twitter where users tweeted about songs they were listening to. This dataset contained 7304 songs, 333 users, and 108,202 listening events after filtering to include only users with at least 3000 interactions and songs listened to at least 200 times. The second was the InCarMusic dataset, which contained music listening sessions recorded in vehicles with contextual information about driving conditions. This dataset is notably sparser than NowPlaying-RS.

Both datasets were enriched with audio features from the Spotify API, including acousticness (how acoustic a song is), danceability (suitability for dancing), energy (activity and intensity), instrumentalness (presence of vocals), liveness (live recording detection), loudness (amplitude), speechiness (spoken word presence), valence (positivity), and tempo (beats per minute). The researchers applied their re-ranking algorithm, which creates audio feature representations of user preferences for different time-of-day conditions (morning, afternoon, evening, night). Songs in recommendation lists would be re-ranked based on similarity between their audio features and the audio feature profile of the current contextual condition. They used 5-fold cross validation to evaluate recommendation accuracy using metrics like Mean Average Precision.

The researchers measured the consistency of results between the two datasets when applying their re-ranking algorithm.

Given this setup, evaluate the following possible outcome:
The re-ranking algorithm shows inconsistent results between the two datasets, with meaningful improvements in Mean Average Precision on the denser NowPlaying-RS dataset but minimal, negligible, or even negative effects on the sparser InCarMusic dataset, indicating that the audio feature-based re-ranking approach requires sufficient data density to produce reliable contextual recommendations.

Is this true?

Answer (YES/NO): NO